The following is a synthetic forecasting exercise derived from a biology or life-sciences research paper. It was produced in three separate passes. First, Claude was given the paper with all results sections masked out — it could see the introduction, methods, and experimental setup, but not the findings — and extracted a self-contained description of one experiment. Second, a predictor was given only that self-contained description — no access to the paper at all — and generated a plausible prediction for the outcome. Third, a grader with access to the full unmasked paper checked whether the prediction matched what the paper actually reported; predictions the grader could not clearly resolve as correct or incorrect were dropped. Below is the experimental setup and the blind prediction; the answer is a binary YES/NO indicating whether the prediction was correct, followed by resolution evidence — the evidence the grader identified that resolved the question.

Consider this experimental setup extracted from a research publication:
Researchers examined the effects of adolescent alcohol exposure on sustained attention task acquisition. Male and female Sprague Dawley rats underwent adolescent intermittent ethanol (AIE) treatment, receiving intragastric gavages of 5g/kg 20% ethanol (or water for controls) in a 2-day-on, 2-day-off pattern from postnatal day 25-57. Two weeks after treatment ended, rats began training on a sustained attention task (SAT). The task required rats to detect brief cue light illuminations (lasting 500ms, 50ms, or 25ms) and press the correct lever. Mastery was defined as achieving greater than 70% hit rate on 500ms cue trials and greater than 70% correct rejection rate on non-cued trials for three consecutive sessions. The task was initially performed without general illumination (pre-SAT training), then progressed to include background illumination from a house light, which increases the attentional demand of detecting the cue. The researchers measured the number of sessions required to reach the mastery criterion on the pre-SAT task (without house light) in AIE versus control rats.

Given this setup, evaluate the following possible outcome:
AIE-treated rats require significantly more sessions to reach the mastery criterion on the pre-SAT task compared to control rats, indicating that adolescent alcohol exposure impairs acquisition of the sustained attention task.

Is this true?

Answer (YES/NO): NO